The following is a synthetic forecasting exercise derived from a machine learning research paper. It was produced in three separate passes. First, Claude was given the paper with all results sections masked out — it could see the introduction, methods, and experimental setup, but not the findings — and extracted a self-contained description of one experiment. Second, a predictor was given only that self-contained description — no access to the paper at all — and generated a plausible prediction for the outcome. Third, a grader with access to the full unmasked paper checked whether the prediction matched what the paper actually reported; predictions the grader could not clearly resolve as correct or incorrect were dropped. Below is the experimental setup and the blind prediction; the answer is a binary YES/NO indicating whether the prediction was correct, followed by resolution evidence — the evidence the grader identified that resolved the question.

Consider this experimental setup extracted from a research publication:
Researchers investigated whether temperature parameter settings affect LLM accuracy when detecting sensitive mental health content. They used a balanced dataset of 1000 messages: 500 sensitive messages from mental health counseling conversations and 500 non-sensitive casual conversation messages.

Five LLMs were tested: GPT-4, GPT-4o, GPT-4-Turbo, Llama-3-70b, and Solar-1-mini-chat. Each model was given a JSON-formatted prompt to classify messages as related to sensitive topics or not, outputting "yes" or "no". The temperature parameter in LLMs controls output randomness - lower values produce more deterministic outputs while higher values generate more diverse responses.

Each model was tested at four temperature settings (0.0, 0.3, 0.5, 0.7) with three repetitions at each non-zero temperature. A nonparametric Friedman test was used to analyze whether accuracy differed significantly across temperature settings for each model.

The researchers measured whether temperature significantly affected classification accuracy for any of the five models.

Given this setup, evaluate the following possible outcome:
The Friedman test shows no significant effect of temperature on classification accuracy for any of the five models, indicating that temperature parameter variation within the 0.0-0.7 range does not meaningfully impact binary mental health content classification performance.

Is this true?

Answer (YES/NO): YES